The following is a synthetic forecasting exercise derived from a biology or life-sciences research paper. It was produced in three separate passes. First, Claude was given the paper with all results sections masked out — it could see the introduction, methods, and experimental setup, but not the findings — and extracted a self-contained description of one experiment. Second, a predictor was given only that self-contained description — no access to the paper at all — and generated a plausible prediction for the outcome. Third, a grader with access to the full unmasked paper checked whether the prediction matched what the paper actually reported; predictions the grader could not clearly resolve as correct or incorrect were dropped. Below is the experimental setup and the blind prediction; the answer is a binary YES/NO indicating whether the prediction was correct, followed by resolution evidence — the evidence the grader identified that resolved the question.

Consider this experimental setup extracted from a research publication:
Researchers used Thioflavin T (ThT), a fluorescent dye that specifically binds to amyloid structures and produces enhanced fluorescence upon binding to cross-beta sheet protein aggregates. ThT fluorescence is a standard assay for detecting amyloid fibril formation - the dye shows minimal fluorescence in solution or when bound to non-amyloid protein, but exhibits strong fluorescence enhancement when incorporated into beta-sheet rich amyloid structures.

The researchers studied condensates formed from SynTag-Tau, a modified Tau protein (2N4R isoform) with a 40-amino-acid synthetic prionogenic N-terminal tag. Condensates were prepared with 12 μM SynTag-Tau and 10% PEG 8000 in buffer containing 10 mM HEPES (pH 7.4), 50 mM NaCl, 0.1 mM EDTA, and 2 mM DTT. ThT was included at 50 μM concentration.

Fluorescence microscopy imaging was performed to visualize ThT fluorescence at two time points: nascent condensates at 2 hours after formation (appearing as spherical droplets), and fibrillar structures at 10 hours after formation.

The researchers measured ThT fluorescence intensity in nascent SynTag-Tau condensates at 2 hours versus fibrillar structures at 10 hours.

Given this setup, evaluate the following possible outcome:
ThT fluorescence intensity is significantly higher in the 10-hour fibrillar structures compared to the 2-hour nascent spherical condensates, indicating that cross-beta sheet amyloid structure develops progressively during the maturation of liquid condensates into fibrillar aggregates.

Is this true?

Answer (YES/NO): YES